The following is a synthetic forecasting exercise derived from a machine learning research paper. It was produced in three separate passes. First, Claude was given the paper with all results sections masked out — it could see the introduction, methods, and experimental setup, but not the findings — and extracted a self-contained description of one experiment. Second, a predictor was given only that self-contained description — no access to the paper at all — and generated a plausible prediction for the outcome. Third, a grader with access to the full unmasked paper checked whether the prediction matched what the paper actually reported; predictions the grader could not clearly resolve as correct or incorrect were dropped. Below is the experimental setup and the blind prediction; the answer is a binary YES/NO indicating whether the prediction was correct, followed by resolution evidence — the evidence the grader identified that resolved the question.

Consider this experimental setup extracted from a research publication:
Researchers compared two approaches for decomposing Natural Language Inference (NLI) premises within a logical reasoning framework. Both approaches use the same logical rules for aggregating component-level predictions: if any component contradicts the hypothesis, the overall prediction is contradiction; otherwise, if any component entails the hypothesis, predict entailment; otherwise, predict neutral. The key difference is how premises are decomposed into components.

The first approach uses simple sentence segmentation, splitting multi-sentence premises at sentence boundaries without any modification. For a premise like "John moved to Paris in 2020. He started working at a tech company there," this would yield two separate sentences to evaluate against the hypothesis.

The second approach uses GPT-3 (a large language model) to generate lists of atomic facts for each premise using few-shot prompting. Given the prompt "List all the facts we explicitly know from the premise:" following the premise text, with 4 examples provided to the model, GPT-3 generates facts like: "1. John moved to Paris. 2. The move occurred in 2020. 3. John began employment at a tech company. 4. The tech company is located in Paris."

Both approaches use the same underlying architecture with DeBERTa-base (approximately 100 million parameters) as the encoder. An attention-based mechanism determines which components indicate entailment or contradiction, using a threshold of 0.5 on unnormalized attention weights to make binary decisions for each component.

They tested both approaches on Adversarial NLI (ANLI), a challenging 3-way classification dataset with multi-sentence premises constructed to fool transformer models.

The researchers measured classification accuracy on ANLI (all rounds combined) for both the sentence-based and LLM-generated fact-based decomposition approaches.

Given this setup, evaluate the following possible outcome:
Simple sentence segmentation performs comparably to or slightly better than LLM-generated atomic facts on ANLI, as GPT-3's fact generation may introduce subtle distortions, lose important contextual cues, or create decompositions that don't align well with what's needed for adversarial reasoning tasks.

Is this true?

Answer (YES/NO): NO